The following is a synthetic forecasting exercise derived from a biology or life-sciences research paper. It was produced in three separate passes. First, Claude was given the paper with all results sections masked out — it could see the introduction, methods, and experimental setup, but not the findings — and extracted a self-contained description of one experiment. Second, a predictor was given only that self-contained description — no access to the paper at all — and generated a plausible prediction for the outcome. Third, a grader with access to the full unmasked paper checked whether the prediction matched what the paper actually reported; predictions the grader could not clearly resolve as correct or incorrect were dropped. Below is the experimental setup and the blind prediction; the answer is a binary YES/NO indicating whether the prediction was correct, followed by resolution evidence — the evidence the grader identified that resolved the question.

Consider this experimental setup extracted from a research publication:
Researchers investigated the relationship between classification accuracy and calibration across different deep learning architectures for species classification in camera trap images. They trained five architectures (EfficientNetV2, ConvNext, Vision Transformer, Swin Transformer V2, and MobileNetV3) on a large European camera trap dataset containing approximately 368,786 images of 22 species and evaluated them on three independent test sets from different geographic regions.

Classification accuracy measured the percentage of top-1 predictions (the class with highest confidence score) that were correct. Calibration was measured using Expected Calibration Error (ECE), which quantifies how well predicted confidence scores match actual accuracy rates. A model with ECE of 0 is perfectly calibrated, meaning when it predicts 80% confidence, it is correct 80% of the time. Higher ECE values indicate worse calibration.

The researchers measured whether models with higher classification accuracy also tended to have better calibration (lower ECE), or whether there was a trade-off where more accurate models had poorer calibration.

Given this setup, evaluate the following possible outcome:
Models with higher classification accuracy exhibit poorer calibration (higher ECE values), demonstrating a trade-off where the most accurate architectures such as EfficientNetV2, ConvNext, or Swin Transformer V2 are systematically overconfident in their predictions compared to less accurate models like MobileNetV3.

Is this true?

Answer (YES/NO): NO